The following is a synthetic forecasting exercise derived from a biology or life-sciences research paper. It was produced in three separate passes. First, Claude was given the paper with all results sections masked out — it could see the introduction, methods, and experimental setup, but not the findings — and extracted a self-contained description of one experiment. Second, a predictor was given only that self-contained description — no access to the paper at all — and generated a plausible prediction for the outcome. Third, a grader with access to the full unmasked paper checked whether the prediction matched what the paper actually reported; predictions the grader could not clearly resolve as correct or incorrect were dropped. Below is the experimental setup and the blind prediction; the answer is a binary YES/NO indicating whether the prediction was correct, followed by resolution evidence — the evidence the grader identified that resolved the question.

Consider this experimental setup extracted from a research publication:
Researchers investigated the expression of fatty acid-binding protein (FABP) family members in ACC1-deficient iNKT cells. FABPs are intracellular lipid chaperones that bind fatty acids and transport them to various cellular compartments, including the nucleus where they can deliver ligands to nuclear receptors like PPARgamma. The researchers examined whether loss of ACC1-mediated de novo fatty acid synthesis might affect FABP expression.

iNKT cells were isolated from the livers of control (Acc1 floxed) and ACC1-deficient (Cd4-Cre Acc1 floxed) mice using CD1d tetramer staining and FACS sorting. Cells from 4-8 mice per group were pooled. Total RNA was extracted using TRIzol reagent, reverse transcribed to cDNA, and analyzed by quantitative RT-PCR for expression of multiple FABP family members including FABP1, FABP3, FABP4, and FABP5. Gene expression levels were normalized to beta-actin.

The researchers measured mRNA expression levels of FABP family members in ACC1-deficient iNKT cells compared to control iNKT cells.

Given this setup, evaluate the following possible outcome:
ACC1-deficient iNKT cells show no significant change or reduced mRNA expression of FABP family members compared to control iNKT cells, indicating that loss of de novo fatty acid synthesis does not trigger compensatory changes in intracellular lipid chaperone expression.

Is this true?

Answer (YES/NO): YES